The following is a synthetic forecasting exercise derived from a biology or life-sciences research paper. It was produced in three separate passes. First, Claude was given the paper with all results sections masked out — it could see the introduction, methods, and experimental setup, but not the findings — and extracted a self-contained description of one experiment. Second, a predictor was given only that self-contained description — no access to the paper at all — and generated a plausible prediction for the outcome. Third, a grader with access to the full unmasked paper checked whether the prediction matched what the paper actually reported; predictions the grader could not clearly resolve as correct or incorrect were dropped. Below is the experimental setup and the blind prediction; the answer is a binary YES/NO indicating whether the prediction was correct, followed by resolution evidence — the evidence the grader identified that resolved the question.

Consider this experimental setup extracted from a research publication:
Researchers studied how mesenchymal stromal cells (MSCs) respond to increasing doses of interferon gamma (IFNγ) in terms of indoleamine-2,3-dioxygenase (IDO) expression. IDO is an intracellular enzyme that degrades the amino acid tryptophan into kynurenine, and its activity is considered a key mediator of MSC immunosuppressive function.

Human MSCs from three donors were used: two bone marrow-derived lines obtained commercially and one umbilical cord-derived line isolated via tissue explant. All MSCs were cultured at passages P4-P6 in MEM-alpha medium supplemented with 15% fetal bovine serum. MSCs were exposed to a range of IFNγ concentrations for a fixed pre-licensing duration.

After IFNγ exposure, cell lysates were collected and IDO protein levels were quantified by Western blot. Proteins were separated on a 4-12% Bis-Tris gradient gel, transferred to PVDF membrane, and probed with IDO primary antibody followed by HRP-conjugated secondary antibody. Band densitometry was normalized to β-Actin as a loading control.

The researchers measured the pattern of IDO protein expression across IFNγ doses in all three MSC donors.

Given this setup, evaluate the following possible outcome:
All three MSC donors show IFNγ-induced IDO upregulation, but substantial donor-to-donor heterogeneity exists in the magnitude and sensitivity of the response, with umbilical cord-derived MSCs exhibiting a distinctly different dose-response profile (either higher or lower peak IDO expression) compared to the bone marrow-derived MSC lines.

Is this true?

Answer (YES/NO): NO